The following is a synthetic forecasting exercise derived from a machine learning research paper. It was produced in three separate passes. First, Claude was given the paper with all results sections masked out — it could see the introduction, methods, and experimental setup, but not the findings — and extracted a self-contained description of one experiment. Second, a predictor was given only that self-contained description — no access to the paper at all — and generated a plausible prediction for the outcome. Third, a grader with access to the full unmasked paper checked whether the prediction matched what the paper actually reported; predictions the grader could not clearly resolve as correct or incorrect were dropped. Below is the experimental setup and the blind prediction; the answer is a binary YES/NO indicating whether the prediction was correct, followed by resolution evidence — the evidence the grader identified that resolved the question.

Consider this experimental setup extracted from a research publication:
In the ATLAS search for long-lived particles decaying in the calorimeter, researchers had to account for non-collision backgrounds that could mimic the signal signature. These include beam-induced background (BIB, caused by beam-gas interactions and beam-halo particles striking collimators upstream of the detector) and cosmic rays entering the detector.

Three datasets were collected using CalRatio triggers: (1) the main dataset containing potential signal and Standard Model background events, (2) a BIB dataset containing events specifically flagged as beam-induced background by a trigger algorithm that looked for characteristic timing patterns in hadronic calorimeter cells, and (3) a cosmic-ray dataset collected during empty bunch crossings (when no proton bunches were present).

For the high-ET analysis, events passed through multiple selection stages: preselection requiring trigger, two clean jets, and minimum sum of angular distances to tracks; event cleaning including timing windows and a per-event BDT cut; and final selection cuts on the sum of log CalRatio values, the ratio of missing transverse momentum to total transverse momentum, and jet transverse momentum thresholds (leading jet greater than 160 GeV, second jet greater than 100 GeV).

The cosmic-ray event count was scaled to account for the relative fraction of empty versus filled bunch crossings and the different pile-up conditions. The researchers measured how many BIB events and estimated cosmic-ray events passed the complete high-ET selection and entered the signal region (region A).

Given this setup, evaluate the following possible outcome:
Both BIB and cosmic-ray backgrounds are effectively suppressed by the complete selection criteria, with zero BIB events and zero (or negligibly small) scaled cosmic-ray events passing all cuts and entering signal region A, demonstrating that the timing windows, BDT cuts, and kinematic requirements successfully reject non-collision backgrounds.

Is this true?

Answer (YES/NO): NO